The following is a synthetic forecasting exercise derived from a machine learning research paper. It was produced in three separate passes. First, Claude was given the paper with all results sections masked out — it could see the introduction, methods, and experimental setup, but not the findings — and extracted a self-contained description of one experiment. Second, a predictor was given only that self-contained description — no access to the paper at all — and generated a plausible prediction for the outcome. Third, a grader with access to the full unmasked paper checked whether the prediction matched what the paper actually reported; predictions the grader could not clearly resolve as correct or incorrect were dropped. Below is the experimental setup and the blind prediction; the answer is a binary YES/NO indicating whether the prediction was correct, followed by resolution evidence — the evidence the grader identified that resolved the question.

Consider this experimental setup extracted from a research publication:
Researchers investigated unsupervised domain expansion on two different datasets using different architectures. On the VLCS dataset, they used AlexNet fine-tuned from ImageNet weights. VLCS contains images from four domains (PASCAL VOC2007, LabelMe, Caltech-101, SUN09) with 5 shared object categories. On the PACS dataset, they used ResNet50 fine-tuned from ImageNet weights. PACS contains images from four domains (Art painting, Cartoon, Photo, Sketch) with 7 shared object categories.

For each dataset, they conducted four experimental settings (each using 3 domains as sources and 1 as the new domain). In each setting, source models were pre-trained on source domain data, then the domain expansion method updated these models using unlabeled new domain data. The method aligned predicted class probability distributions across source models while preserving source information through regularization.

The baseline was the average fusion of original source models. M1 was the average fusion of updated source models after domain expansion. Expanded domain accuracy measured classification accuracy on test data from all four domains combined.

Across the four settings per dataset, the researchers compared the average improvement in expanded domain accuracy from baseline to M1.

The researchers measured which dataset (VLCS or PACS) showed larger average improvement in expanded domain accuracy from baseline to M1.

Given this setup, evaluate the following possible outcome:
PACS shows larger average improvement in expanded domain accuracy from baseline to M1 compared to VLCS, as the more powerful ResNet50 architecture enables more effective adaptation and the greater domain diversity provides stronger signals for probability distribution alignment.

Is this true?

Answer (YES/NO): YES